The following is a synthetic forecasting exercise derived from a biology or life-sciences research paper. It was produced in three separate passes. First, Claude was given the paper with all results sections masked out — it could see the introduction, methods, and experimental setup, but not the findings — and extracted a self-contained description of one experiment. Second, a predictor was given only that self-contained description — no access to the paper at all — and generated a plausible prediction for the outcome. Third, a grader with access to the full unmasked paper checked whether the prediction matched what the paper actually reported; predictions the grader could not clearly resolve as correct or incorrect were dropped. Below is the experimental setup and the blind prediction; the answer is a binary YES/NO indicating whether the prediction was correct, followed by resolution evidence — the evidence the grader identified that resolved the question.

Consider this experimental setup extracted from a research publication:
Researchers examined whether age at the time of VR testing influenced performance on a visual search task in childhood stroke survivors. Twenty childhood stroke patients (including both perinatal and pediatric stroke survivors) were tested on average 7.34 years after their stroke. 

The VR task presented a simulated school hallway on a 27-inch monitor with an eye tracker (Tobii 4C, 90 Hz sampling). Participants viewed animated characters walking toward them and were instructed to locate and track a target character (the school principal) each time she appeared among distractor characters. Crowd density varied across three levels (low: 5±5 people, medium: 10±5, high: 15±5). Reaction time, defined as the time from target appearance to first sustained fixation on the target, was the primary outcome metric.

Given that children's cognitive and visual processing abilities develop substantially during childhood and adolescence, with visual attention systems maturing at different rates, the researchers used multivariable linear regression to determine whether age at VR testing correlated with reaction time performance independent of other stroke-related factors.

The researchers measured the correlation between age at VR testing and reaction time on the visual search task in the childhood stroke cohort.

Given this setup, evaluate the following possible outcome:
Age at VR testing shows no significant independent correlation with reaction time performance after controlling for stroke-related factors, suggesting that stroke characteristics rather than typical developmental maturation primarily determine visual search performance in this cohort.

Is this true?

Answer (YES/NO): NO